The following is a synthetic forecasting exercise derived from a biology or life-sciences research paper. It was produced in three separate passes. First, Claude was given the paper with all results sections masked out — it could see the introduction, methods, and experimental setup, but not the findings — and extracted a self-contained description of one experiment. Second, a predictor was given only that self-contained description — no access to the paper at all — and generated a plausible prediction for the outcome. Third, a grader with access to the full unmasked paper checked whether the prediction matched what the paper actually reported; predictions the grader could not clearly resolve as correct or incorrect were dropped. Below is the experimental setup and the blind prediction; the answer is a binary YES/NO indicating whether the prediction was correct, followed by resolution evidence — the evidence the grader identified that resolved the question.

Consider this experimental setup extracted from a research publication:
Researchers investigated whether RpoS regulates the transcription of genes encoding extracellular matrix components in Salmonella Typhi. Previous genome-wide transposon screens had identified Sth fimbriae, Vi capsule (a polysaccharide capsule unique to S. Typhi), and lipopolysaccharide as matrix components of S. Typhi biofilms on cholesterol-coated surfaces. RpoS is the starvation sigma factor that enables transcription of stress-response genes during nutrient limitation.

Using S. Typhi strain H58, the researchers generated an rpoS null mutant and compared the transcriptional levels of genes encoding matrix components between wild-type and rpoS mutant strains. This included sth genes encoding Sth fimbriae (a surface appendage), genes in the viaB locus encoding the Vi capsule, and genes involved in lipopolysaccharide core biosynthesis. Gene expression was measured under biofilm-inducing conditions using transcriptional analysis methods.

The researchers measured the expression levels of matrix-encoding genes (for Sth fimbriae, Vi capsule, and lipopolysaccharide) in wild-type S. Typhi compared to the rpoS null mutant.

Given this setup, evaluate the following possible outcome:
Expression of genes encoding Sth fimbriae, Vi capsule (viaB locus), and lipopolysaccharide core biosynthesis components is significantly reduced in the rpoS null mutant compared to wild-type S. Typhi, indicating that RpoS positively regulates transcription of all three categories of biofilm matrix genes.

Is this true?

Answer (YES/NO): YES